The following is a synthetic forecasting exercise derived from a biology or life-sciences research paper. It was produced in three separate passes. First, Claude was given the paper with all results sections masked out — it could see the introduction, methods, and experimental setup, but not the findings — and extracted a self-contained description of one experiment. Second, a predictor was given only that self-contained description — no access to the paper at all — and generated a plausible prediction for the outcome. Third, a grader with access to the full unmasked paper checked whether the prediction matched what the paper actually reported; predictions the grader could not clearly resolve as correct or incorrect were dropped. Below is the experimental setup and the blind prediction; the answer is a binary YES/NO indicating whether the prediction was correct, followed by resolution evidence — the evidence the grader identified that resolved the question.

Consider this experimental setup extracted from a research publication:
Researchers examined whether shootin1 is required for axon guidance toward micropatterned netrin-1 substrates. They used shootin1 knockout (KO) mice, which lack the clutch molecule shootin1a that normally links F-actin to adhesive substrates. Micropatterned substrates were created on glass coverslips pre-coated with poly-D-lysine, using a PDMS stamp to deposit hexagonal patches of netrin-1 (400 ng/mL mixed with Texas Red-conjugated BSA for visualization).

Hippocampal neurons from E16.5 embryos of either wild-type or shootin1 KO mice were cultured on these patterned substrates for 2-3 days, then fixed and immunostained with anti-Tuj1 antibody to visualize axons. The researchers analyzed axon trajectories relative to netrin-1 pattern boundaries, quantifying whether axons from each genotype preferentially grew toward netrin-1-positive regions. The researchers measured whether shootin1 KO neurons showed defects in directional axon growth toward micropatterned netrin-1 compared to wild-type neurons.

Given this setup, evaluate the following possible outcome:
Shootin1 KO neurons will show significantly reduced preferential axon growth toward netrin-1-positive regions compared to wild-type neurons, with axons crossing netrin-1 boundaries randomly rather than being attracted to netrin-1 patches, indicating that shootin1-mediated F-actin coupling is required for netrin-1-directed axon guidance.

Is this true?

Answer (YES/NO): YES